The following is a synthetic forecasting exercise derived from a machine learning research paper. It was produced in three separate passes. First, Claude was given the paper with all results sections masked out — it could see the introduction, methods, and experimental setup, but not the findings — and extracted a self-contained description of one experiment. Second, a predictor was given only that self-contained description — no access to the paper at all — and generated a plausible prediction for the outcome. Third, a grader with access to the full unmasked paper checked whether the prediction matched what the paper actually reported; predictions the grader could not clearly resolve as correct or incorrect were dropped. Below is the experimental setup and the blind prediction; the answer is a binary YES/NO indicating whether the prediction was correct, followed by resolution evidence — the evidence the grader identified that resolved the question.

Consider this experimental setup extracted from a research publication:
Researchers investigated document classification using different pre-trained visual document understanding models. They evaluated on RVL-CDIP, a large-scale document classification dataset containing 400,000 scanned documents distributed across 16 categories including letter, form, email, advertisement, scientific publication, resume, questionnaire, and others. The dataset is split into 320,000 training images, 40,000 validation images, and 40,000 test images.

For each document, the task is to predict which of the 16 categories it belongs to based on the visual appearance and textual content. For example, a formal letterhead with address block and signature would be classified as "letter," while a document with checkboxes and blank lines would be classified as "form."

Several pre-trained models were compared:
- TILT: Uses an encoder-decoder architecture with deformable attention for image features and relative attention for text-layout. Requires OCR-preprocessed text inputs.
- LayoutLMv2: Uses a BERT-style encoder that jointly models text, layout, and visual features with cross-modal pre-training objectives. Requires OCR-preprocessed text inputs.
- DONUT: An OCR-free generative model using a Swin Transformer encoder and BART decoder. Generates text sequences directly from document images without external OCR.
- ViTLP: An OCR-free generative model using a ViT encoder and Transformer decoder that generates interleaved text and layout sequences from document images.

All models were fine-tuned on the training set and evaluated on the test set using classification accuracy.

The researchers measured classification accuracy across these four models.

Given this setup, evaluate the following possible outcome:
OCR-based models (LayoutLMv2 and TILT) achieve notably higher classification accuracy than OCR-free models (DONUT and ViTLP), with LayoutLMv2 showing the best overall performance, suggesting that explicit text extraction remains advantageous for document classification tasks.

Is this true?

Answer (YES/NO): NO